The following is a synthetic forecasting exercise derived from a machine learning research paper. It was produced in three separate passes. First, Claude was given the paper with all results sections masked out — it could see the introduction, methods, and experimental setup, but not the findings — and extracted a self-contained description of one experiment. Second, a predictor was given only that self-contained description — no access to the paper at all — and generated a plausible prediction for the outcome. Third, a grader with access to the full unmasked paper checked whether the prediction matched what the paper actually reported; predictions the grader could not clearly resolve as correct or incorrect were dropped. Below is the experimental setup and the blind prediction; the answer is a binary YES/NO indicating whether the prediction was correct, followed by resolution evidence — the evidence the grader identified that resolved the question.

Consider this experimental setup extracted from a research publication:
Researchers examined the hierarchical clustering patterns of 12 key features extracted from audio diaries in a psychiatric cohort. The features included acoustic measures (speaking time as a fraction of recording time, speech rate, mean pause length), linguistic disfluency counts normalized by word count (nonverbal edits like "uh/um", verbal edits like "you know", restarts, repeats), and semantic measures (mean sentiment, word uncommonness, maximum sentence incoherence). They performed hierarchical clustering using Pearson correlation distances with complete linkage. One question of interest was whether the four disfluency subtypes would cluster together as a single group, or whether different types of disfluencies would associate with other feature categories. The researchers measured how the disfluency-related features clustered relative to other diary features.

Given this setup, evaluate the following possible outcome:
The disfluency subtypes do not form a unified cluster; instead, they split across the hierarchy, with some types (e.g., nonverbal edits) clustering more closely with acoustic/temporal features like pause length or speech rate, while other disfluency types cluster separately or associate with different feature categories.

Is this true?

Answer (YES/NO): YES